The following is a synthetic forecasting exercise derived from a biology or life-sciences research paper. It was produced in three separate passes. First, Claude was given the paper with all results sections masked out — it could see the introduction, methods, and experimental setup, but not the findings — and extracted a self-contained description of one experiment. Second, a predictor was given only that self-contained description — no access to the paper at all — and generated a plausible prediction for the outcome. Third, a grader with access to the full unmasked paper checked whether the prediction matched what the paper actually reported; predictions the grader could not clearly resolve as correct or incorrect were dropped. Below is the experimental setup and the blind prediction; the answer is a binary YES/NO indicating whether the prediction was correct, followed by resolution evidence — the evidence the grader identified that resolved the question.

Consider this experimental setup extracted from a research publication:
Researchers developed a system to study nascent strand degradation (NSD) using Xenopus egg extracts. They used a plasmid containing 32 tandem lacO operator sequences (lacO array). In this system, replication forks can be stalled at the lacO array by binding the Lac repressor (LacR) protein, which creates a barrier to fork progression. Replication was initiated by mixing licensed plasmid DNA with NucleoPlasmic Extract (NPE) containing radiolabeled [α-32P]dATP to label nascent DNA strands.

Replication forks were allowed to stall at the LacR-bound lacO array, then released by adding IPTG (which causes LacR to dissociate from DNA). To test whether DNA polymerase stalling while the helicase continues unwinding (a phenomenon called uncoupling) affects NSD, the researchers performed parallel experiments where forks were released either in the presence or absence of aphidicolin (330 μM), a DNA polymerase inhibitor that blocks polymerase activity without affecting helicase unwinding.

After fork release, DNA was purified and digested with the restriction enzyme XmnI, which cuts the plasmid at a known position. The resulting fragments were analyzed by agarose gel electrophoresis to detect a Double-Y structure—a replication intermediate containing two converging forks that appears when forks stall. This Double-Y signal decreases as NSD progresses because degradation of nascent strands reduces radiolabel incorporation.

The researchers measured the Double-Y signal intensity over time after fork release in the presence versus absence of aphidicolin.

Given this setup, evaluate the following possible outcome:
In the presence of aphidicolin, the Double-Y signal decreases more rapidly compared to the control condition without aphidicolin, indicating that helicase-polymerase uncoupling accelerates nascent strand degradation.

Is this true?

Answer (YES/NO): NO